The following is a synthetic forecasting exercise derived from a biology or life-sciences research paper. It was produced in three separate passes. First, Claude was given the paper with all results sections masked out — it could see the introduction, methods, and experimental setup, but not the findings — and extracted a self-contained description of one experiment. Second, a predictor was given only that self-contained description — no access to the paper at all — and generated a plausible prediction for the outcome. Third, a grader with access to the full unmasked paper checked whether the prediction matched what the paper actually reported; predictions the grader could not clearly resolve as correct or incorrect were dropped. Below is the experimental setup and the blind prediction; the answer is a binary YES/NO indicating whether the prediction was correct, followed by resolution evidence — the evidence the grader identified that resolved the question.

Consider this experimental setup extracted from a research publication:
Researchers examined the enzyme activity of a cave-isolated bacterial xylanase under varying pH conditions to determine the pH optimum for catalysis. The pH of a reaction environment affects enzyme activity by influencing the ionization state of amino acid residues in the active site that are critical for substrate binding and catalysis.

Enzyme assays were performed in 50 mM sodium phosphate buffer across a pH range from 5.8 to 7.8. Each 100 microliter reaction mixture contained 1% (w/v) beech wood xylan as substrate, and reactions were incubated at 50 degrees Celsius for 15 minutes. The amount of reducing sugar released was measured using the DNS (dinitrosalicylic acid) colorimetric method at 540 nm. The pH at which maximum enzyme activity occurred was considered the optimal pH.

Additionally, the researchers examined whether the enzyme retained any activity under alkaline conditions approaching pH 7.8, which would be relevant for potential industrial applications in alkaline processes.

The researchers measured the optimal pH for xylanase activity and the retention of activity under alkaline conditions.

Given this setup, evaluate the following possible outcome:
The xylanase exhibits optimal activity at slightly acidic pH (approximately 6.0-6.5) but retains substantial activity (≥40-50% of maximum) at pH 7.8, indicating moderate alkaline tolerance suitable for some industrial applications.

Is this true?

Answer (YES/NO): NO